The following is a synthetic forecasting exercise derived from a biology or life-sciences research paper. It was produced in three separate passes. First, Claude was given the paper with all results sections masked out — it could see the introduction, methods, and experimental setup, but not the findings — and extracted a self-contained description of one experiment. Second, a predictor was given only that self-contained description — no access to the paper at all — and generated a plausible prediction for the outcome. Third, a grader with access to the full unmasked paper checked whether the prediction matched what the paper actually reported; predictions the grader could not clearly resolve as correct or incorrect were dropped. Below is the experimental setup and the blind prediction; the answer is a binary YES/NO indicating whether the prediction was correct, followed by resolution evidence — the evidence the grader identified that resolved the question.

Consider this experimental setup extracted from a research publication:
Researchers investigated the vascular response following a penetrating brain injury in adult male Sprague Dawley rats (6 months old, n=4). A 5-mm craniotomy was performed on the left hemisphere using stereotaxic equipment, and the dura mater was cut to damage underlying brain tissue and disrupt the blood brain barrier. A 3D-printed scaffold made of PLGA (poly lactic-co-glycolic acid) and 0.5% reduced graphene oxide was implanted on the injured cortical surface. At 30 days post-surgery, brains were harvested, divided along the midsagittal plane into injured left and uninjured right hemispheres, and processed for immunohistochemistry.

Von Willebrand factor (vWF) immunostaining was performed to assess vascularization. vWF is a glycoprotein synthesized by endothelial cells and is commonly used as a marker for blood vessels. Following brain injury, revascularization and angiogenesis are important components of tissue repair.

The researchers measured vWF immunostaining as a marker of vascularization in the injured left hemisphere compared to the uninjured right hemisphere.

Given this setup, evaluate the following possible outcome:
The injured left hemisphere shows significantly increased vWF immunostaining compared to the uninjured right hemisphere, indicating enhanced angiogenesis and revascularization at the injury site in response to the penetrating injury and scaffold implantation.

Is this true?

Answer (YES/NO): NO